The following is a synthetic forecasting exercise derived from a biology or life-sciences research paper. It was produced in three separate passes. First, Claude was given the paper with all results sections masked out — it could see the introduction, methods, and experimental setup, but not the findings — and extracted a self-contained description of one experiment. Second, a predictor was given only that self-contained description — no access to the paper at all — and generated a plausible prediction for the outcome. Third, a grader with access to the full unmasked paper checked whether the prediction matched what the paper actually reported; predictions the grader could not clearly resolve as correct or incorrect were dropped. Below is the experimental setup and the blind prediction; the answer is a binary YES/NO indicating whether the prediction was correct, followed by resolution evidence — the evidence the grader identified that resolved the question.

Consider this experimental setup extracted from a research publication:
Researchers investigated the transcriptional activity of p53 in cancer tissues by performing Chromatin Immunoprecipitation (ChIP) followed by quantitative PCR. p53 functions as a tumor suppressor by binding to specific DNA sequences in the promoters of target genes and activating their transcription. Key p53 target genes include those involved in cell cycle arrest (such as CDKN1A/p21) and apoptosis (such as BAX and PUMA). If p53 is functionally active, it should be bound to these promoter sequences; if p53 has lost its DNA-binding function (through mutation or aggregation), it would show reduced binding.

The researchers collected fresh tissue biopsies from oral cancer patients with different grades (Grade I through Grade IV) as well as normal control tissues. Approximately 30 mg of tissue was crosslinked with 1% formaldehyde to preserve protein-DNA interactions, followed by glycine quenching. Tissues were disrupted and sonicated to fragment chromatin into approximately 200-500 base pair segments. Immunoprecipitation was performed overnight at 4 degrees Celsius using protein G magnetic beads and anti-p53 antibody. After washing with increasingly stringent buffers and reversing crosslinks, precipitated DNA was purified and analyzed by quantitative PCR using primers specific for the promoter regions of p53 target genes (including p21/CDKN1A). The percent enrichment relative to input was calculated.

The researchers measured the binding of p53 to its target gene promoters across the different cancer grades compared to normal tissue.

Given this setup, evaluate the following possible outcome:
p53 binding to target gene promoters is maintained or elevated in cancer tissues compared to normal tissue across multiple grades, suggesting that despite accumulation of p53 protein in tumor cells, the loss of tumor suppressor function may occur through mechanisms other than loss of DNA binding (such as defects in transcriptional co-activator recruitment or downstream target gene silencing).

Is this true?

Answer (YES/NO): NO